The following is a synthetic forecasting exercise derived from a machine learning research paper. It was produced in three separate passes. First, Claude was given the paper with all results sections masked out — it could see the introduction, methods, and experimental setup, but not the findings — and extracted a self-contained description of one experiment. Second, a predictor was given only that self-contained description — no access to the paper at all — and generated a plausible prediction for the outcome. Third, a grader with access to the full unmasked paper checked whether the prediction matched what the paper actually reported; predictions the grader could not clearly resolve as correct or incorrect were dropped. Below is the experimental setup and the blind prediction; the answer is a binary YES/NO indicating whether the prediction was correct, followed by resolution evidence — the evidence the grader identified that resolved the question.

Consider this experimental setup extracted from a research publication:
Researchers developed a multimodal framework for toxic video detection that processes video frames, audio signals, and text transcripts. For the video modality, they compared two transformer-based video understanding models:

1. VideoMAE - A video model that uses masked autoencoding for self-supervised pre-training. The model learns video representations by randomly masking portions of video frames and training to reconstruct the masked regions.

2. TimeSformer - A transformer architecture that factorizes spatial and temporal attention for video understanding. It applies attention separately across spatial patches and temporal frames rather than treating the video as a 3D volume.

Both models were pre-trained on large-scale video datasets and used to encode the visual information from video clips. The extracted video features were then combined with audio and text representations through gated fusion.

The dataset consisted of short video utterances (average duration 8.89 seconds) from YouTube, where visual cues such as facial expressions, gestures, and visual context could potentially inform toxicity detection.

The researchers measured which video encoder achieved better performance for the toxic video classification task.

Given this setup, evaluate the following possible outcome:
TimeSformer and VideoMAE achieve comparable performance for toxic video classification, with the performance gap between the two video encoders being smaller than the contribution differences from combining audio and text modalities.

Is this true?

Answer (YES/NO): NO